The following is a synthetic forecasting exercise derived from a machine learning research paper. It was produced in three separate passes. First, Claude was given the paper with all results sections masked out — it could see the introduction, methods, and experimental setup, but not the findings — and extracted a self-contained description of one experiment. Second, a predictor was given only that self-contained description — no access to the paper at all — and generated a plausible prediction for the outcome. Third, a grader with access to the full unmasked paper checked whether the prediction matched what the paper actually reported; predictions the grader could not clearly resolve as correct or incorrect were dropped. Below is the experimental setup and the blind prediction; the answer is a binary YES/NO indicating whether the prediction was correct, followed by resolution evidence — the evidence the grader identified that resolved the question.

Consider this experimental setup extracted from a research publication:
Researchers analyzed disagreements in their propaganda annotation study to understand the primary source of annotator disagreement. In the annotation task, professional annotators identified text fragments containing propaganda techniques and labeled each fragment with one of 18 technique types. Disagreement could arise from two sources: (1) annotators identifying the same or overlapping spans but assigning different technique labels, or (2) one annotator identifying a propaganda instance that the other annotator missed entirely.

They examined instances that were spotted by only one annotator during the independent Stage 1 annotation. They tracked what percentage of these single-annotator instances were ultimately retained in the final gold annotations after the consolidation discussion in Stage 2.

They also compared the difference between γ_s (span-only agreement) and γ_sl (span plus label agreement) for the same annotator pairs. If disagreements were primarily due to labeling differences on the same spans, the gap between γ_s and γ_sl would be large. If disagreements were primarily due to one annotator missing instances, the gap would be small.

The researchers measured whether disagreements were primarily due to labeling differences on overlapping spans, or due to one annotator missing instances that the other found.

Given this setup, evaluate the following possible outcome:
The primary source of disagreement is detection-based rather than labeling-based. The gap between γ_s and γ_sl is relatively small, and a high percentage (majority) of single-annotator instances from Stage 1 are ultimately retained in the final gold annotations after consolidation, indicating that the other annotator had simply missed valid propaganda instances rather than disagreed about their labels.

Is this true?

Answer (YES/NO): YES